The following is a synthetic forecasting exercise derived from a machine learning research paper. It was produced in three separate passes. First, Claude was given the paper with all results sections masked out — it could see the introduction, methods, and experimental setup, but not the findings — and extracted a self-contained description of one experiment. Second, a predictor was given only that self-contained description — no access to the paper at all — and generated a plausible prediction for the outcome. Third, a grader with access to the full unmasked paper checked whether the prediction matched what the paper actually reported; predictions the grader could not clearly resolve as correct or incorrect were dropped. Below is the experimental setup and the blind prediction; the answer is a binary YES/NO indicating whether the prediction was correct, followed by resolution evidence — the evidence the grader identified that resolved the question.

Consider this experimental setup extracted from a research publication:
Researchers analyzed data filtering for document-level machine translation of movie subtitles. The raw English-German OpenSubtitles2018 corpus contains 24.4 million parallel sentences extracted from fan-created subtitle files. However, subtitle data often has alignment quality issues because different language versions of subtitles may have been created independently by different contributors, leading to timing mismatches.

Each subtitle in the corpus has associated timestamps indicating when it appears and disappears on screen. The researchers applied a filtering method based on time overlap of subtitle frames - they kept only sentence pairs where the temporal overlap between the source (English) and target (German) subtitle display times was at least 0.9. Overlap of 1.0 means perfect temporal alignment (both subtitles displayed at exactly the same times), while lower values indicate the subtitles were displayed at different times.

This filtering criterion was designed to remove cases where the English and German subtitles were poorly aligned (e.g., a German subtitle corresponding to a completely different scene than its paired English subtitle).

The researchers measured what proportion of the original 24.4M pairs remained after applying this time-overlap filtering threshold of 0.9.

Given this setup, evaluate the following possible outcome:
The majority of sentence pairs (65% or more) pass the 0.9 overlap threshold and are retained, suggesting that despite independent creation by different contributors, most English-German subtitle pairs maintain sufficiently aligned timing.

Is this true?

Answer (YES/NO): NO